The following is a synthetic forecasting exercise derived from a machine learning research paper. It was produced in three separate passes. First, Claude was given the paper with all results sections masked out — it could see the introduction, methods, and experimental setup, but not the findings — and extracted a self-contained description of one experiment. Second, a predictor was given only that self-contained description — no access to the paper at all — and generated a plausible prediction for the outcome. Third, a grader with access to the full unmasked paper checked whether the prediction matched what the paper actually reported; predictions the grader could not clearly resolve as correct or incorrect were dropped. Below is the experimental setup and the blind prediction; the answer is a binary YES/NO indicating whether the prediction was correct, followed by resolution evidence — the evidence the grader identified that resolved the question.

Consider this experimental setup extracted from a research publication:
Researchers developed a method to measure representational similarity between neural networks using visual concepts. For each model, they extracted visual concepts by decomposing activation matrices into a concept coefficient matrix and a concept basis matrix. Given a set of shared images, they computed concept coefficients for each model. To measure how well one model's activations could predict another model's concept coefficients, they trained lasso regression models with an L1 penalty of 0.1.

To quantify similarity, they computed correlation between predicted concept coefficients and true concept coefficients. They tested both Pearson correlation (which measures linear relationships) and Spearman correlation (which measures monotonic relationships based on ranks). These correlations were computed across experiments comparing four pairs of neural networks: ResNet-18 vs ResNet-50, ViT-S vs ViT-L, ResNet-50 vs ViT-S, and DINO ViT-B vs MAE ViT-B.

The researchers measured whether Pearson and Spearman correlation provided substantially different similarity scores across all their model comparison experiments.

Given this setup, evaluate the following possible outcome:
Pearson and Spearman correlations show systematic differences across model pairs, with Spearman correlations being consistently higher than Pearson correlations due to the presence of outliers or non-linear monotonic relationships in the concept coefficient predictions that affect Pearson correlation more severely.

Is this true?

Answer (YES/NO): NO